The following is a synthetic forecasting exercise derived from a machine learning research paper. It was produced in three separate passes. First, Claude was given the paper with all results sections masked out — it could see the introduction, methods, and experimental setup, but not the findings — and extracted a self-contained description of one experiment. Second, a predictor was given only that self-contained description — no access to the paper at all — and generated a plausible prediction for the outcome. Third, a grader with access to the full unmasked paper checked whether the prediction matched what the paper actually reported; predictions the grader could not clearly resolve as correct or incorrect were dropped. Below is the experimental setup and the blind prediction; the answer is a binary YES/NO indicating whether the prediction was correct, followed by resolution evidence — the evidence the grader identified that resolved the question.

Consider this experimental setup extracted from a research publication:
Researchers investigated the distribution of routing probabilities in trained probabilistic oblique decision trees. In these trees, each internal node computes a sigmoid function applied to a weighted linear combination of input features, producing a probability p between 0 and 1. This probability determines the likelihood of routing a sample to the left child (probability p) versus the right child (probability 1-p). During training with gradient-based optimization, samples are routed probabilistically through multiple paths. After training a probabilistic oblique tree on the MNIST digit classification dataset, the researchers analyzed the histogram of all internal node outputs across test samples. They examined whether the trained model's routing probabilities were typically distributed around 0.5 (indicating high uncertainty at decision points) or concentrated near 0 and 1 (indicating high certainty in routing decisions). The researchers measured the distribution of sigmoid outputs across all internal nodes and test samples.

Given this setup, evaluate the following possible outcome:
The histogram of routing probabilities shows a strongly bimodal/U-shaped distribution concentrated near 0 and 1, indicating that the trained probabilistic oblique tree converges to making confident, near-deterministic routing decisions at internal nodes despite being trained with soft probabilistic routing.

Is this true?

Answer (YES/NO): YES